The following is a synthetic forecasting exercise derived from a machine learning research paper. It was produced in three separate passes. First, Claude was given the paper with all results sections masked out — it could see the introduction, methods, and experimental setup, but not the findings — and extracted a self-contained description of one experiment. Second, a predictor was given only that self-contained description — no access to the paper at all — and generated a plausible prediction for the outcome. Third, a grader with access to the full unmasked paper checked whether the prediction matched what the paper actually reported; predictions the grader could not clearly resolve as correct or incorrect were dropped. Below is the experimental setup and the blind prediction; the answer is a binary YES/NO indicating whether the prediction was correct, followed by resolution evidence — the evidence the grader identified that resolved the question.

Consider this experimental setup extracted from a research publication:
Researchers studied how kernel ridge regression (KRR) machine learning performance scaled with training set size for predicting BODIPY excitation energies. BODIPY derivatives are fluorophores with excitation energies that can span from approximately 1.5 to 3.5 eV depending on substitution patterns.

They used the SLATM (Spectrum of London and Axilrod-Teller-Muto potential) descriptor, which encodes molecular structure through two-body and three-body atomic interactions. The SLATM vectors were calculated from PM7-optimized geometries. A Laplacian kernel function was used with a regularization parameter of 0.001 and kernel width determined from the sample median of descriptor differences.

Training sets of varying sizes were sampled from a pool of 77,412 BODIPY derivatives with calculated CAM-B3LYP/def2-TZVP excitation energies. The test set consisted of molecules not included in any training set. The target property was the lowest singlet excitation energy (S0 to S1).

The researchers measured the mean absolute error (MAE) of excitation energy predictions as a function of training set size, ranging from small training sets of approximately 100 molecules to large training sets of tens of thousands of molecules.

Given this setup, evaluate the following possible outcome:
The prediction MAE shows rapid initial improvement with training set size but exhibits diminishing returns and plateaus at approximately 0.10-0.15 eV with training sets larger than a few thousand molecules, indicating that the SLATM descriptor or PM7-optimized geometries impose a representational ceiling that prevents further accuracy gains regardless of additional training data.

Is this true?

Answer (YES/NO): NO